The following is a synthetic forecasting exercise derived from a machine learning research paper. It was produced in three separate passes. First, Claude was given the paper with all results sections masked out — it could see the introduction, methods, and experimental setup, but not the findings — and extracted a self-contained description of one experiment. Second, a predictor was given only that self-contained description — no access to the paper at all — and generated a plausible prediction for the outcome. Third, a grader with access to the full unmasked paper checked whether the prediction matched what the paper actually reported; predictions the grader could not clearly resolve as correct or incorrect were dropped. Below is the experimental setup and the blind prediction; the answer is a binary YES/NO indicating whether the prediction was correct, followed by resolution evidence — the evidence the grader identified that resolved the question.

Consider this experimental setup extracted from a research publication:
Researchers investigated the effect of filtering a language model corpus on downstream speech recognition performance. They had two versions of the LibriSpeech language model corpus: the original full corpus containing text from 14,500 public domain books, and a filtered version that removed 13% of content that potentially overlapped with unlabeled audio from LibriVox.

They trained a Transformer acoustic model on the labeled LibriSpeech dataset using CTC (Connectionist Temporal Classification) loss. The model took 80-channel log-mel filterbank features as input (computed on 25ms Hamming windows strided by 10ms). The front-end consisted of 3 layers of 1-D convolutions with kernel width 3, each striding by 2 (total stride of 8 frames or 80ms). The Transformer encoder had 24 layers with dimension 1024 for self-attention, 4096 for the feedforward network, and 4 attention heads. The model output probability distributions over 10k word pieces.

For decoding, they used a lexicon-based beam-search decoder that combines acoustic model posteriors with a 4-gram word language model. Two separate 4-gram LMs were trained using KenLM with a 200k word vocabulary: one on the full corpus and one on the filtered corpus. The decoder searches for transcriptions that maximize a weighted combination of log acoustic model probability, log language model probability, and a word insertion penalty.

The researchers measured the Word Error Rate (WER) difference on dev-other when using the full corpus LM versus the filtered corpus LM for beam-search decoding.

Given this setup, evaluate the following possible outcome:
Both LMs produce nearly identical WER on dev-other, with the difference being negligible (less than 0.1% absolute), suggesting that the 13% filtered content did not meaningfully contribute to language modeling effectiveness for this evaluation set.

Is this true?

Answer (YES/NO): YES